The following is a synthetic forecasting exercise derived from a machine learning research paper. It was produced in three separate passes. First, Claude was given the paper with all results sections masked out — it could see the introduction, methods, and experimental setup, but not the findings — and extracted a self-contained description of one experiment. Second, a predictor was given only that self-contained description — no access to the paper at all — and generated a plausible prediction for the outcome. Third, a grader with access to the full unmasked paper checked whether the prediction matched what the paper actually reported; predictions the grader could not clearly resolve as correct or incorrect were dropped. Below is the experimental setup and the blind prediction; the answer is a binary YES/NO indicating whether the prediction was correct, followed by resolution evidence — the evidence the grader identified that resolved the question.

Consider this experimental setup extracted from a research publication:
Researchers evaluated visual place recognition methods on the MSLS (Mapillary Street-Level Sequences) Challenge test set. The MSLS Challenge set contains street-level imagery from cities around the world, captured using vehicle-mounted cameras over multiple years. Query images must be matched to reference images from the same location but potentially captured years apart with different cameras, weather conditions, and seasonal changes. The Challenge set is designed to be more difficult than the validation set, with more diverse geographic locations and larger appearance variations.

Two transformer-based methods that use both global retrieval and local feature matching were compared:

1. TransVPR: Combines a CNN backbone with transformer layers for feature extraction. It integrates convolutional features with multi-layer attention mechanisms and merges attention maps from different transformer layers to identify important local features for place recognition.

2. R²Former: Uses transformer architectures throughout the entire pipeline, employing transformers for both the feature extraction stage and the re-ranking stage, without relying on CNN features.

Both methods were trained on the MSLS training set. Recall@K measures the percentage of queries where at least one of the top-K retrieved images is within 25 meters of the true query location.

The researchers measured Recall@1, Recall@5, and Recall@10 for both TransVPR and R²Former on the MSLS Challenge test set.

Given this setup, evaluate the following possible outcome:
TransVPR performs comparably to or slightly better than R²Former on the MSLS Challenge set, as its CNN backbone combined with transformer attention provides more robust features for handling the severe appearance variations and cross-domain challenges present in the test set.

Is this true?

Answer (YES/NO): NO